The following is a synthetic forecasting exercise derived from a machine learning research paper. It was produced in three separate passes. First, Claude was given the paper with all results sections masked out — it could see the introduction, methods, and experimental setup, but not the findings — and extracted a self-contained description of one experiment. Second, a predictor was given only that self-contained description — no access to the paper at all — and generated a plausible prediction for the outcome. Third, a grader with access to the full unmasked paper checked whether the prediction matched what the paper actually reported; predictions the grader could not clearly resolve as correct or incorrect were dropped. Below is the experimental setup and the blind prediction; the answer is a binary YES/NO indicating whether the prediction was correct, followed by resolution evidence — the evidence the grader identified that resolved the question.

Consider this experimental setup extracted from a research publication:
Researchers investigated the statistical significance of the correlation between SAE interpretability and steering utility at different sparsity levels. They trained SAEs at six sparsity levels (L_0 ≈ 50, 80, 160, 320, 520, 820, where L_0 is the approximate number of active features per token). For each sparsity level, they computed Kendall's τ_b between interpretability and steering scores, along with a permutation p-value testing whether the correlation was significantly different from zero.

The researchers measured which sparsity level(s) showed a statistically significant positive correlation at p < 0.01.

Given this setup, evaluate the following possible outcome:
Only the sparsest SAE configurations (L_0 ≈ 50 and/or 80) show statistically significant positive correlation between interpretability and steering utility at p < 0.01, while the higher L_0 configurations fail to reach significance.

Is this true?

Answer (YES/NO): NO